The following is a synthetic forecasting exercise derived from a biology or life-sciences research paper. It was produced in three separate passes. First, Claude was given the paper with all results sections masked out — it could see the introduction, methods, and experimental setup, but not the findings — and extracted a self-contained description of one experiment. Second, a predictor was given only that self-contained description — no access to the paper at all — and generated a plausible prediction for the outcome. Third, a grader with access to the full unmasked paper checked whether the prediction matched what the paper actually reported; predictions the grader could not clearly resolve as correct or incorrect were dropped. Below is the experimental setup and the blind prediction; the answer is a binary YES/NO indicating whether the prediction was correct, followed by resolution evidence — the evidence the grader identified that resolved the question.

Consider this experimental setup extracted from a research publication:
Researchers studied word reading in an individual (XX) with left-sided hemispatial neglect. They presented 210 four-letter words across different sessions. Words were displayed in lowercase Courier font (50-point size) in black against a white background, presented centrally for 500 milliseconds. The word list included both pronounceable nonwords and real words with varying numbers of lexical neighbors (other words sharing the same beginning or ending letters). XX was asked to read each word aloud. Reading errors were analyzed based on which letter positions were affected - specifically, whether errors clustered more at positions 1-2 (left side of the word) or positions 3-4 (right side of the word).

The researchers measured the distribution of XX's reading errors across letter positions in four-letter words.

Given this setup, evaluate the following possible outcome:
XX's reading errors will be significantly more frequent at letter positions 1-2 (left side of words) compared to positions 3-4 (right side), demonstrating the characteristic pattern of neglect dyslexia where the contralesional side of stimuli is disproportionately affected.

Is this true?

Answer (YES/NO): YES